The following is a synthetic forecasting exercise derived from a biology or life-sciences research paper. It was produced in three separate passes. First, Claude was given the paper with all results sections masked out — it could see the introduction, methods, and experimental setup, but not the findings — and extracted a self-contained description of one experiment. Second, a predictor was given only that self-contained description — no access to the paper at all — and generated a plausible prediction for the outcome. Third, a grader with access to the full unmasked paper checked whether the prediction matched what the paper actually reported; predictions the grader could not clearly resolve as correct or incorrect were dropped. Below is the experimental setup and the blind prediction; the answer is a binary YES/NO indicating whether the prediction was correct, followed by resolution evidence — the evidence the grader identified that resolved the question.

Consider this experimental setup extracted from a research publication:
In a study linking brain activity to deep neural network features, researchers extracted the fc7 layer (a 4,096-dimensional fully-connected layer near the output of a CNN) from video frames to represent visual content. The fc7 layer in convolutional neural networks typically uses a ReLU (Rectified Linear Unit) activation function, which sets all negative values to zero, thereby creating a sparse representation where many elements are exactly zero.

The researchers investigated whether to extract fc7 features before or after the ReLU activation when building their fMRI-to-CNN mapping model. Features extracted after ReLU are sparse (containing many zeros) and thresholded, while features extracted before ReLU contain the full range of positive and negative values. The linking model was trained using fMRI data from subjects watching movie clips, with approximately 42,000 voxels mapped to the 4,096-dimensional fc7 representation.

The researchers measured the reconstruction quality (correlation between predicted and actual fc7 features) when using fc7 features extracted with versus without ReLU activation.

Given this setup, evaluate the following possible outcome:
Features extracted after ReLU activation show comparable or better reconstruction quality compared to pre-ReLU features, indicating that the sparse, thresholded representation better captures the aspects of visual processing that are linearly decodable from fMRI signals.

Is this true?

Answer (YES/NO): YES